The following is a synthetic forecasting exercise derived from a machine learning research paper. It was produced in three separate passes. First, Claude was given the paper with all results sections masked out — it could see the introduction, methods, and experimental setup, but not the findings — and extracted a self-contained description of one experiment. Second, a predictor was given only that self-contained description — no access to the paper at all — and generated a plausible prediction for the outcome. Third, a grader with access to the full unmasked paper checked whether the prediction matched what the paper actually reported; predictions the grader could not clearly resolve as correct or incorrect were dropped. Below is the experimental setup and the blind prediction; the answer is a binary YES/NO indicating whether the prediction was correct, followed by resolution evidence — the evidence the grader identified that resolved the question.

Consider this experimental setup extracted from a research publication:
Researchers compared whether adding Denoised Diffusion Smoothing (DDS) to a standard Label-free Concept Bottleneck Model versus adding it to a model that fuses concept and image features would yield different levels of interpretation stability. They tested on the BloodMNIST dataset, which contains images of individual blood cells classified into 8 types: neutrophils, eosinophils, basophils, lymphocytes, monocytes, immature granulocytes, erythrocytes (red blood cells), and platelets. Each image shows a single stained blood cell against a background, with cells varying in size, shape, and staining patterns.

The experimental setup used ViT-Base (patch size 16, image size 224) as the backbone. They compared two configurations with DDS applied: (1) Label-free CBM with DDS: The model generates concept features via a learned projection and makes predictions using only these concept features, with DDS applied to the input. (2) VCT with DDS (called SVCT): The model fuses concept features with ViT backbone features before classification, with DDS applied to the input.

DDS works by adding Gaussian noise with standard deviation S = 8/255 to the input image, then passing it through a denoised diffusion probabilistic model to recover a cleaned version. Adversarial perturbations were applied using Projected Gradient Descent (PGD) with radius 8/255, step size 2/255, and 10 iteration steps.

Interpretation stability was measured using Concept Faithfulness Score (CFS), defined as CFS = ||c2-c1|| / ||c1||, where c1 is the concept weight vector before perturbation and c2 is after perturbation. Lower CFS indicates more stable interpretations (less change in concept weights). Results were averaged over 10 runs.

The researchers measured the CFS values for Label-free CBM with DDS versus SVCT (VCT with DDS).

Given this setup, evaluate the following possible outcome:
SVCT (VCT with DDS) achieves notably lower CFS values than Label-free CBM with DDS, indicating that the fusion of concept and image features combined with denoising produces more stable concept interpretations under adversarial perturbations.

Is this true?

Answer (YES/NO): NO